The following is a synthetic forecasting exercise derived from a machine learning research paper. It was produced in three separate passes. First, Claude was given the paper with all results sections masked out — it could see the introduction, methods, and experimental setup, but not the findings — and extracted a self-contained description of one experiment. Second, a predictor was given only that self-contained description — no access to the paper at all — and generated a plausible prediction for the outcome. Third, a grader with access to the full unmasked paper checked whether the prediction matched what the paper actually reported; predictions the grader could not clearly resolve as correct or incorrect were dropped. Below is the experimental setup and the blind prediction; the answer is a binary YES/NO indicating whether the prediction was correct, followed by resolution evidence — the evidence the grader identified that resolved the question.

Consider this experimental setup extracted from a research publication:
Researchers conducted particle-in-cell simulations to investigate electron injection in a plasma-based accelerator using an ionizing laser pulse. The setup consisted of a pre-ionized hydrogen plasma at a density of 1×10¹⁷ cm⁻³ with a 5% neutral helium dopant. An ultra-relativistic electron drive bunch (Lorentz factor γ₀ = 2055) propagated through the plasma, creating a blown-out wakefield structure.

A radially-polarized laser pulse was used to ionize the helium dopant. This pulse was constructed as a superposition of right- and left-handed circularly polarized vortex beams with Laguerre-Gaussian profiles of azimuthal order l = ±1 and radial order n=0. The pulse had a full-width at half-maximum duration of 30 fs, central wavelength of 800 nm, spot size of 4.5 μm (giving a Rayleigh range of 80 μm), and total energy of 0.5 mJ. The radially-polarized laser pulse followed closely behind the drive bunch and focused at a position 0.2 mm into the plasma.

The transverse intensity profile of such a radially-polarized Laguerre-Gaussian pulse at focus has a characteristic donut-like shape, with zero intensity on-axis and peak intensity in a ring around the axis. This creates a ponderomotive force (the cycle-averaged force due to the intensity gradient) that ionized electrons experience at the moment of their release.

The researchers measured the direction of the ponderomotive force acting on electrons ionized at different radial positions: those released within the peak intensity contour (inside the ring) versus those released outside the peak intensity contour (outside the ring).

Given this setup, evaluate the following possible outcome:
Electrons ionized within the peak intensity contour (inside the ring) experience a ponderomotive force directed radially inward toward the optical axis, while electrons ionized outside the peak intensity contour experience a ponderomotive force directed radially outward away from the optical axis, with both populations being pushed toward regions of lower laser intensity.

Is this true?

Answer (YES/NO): YES